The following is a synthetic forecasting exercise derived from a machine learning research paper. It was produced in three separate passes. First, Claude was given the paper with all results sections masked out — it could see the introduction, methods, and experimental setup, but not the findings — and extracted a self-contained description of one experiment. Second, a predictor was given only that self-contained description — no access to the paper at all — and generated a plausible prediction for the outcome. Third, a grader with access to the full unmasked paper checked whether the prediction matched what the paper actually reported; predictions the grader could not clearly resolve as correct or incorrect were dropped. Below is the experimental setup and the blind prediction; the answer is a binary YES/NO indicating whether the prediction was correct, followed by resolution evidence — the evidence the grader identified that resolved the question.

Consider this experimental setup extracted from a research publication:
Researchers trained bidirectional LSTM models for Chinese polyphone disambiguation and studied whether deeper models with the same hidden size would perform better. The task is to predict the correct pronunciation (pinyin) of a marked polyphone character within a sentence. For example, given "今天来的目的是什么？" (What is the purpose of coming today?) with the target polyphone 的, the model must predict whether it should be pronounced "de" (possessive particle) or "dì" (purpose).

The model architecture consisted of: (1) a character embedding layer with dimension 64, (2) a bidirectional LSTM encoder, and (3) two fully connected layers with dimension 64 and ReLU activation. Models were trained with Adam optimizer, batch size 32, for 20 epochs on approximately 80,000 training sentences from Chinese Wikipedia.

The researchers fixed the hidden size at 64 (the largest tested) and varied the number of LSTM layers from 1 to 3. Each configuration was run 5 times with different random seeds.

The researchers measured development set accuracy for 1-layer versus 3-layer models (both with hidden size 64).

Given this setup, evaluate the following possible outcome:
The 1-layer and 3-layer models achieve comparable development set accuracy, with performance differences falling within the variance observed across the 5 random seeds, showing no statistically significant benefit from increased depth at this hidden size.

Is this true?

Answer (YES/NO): NO